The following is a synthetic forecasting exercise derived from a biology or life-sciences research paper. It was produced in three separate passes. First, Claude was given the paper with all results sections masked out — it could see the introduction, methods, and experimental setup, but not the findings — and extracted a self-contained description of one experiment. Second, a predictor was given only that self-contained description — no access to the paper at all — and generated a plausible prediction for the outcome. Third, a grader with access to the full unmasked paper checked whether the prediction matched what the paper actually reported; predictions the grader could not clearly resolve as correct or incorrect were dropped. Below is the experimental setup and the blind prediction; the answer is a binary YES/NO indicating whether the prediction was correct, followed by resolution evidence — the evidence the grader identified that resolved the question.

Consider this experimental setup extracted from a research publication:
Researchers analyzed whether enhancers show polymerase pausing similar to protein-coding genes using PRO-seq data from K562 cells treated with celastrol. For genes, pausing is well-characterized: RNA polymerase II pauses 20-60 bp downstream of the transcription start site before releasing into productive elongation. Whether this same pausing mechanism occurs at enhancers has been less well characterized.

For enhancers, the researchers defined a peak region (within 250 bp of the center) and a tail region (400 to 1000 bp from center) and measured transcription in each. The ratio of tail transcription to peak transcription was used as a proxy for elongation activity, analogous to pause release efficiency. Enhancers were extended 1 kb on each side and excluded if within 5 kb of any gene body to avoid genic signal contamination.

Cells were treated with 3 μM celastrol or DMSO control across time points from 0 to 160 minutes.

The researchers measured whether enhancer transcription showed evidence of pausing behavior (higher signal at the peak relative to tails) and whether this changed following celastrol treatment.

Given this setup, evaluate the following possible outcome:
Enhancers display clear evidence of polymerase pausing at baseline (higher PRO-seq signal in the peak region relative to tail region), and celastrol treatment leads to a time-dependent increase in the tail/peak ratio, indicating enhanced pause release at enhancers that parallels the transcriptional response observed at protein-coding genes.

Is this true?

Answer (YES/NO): NO